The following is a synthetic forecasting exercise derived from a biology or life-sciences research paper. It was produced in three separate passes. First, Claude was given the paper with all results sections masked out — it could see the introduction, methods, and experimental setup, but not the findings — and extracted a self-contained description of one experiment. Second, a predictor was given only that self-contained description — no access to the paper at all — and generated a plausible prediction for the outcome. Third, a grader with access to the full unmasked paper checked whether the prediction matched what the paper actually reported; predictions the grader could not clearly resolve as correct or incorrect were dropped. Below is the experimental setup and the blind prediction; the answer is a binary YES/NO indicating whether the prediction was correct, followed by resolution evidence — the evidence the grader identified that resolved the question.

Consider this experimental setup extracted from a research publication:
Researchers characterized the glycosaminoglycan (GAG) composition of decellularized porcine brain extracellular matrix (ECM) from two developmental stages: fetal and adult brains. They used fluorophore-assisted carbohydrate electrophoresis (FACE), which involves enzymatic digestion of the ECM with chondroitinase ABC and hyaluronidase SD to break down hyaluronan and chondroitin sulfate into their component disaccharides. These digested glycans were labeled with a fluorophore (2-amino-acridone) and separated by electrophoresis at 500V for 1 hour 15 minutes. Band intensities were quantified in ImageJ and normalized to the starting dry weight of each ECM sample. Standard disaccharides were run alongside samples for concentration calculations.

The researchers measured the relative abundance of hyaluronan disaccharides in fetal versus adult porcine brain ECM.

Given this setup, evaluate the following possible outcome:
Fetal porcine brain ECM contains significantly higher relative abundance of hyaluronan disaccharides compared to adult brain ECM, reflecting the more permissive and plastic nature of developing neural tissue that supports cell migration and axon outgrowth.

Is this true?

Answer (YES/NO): YES